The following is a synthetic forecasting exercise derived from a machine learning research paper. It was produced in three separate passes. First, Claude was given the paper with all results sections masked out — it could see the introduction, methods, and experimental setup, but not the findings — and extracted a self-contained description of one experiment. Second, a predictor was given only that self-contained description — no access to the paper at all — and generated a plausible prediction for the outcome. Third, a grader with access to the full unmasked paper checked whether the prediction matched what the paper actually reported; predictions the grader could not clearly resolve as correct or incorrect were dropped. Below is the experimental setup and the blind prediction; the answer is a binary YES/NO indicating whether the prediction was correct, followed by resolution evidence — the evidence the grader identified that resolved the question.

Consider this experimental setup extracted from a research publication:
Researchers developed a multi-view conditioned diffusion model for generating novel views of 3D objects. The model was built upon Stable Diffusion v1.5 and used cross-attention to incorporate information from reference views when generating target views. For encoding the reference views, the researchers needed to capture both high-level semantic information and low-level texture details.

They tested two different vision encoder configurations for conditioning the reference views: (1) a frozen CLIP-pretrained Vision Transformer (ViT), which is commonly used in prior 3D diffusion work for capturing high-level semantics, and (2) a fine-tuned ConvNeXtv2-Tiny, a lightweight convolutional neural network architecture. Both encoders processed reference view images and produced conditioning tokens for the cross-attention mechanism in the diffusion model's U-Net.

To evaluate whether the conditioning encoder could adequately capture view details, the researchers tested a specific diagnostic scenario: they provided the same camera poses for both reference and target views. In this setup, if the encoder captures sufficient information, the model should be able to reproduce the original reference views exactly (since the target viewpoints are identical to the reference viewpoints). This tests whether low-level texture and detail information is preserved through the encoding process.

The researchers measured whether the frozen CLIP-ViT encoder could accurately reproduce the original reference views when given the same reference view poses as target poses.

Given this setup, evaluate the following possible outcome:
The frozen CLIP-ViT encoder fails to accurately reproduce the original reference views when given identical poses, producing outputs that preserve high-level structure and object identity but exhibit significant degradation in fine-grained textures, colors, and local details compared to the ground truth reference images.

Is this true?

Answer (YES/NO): NO